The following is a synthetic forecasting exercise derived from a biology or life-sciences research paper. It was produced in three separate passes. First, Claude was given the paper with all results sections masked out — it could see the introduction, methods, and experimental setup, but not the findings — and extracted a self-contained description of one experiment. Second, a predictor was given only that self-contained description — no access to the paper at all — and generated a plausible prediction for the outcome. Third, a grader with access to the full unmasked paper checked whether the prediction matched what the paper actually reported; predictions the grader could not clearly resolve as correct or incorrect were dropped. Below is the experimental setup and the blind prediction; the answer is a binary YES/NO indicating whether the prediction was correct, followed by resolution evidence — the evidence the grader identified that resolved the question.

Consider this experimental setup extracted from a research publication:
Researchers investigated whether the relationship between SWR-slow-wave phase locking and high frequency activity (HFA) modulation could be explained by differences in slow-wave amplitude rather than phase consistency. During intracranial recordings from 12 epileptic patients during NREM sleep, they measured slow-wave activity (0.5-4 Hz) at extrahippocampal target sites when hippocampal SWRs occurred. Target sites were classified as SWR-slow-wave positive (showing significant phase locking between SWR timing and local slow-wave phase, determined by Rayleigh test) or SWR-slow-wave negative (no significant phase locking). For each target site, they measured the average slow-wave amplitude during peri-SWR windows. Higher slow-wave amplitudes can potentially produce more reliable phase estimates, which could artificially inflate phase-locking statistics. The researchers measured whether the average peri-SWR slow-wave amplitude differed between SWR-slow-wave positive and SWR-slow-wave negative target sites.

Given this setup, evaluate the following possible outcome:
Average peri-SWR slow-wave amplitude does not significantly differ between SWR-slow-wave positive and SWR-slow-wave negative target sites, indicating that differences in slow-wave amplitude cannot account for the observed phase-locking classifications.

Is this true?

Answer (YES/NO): YES